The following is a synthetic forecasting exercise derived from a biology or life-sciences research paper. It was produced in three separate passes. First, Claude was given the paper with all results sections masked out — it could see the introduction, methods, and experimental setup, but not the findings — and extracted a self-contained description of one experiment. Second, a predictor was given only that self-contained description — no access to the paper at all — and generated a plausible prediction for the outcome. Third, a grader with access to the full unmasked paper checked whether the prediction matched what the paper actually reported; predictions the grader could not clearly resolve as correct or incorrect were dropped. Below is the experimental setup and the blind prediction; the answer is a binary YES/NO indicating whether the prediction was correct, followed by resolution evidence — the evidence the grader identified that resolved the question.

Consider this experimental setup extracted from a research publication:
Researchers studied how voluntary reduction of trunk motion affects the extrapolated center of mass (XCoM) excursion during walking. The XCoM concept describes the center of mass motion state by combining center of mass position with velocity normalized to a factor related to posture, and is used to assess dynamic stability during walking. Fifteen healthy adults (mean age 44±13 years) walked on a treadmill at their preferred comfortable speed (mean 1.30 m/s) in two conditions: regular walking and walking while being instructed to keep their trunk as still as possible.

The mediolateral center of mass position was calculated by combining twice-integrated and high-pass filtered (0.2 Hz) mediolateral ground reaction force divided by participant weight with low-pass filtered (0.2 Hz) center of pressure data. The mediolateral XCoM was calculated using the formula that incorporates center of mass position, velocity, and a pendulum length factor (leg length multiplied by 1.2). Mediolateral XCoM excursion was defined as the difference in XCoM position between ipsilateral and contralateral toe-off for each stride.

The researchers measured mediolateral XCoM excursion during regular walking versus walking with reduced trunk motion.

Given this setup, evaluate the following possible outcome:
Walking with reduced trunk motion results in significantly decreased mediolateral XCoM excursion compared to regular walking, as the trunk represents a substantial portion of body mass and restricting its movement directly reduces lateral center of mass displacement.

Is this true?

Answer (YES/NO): YES